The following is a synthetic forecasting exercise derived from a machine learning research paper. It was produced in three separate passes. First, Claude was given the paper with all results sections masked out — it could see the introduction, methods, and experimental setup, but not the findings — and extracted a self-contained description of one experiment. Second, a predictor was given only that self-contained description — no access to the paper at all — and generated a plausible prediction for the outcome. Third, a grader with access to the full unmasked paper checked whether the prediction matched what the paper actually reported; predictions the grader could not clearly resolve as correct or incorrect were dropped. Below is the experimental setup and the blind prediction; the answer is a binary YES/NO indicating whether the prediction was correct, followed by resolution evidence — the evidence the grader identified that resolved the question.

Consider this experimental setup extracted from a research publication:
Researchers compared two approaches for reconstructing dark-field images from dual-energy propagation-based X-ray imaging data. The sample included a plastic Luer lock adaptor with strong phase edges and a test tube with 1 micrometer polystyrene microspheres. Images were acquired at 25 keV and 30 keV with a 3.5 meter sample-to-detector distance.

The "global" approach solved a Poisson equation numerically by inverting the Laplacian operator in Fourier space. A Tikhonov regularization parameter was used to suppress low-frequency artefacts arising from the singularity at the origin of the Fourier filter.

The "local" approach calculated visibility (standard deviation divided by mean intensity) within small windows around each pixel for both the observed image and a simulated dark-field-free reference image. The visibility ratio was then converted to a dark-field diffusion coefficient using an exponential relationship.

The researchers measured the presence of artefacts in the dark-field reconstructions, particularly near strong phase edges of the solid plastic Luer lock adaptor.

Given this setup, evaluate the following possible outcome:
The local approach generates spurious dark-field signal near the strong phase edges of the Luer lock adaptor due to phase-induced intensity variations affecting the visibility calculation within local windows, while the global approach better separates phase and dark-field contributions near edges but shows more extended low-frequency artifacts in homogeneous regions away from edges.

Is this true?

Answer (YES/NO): NO